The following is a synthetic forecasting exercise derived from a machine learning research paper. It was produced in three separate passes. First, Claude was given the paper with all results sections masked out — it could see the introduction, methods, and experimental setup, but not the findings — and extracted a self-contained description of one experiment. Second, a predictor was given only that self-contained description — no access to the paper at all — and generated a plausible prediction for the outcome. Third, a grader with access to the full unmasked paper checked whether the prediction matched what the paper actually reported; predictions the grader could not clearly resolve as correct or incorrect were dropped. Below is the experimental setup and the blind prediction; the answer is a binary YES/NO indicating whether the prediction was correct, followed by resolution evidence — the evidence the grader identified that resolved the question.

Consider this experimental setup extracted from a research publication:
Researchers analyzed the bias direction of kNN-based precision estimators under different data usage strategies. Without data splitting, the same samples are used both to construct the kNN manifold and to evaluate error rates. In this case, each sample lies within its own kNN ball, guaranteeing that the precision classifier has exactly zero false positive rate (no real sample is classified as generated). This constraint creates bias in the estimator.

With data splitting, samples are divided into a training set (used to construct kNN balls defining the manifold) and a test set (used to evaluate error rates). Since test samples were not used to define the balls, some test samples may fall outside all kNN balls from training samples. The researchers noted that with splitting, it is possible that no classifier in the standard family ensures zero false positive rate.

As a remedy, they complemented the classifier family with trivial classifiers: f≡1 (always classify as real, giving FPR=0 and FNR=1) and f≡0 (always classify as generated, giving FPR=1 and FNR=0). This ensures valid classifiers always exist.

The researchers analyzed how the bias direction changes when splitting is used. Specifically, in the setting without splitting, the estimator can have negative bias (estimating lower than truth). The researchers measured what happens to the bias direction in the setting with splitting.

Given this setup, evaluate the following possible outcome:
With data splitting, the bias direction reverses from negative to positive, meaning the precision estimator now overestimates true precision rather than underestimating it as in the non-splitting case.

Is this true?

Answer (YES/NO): YES